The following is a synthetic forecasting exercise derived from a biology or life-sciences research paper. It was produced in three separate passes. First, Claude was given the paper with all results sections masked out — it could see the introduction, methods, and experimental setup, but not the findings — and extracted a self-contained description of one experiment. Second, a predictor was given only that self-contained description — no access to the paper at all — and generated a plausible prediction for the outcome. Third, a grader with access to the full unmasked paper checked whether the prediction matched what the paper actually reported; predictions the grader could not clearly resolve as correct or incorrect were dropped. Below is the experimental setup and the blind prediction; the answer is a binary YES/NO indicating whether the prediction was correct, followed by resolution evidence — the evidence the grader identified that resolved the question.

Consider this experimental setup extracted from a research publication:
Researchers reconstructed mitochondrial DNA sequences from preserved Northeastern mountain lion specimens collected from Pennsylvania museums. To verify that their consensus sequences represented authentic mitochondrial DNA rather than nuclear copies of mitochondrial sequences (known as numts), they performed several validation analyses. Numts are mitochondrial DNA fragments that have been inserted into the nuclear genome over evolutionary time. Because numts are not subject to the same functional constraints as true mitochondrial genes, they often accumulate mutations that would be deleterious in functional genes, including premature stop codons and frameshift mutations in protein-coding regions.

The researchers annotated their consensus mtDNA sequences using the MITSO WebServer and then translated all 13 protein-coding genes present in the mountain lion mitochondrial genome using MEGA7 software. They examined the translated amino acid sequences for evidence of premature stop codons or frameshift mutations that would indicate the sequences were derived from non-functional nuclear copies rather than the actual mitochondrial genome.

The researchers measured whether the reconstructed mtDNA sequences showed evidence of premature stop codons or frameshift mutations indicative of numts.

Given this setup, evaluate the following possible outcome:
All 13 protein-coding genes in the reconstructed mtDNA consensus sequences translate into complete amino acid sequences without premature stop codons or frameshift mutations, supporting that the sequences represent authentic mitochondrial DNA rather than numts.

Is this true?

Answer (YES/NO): YES